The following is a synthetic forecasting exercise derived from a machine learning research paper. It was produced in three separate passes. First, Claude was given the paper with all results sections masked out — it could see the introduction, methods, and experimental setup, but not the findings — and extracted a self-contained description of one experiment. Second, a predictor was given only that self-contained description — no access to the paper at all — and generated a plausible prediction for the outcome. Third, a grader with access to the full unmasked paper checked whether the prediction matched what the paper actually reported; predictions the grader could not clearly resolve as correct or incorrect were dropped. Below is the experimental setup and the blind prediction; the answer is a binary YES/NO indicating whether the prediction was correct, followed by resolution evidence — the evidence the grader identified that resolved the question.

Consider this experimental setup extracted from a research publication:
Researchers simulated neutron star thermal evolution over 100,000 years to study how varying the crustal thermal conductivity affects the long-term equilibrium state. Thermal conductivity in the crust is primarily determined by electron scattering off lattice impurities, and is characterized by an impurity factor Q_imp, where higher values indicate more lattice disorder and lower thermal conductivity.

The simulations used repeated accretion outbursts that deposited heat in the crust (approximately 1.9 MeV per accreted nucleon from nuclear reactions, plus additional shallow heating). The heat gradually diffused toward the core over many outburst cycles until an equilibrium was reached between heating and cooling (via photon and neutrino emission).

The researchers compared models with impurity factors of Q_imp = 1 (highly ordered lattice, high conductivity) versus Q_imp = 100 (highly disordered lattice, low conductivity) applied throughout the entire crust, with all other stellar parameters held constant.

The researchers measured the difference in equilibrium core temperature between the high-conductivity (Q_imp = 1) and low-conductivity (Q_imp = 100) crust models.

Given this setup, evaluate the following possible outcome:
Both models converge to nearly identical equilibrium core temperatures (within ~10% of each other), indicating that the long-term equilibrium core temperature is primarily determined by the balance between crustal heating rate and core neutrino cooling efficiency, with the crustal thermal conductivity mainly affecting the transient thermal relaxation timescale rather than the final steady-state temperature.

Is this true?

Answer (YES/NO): YES